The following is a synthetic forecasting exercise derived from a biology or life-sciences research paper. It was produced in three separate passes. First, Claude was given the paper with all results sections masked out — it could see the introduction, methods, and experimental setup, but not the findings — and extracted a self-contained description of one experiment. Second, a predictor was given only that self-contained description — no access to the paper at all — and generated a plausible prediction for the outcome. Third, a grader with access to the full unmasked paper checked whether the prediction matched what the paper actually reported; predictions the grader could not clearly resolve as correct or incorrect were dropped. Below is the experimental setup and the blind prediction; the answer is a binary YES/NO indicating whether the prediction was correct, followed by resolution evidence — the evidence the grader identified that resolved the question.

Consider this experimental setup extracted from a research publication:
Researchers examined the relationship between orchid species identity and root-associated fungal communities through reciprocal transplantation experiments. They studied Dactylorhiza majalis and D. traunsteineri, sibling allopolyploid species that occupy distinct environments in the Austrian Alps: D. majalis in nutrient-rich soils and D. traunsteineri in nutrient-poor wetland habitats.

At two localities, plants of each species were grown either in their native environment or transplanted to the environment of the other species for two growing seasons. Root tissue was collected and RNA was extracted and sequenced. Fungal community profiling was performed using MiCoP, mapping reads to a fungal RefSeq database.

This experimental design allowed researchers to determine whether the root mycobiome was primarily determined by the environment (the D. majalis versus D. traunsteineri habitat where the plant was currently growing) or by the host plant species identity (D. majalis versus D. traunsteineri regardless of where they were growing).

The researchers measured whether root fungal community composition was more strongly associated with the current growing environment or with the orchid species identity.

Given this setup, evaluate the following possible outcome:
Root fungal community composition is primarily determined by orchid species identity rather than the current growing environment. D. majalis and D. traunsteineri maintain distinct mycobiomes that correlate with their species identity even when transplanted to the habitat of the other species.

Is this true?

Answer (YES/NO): NO